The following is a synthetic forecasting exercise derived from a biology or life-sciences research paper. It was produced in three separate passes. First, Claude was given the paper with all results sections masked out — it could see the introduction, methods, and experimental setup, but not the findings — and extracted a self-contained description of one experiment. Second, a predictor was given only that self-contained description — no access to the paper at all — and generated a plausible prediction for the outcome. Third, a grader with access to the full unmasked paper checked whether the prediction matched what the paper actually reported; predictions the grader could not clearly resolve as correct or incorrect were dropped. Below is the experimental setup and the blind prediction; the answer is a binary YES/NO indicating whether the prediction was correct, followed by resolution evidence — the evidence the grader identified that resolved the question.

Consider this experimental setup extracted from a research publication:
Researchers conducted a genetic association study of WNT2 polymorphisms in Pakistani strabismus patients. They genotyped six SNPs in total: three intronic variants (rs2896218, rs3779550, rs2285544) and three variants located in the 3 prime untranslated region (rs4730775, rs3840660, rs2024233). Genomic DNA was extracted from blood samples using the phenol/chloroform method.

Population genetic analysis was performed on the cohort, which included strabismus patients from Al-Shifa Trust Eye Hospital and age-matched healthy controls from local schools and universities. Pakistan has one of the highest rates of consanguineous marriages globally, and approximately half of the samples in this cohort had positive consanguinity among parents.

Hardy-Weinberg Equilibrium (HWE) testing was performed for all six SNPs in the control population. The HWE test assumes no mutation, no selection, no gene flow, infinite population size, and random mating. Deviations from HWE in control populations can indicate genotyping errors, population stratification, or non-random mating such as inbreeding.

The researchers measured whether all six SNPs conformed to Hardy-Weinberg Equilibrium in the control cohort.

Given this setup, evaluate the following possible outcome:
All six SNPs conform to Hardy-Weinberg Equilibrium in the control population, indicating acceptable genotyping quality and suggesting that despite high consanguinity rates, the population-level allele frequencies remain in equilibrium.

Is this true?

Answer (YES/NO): NO